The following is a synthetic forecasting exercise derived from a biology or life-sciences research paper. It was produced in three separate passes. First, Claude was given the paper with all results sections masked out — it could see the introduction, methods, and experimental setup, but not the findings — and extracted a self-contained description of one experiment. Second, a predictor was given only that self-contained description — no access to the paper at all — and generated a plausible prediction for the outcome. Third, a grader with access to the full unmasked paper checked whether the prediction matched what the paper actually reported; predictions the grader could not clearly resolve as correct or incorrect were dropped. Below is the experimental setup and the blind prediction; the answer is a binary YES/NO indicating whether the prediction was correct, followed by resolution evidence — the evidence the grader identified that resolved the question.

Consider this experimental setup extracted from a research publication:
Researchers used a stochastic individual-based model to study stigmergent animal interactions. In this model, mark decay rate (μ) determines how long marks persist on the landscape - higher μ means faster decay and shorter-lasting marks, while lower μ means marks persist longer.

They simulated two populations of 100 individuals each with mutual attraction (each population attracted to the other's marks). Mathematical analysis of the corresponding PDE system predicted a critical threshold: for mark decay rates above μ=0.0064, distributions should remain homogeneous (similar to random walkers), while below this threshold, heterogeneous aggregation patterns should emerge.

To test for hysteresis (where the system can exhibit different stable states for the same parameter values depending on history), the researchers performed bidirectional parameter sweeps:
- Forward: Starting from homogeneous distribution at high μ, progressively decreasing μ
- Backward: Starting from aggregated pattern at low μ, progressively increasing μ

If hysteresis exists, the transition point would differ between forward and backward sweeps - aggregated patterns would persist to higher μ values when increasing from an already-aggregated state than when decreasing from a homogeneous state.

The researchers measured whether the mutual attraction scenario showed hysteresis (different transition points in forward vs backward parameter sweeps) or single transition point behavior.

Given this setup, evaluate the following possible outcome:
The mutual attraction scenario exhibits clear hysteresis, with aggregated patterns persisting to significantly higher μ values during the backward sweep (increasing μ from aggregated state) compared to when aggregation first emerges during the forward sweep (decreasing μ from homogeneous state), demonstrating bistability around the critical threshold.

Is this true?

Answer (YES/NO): YES